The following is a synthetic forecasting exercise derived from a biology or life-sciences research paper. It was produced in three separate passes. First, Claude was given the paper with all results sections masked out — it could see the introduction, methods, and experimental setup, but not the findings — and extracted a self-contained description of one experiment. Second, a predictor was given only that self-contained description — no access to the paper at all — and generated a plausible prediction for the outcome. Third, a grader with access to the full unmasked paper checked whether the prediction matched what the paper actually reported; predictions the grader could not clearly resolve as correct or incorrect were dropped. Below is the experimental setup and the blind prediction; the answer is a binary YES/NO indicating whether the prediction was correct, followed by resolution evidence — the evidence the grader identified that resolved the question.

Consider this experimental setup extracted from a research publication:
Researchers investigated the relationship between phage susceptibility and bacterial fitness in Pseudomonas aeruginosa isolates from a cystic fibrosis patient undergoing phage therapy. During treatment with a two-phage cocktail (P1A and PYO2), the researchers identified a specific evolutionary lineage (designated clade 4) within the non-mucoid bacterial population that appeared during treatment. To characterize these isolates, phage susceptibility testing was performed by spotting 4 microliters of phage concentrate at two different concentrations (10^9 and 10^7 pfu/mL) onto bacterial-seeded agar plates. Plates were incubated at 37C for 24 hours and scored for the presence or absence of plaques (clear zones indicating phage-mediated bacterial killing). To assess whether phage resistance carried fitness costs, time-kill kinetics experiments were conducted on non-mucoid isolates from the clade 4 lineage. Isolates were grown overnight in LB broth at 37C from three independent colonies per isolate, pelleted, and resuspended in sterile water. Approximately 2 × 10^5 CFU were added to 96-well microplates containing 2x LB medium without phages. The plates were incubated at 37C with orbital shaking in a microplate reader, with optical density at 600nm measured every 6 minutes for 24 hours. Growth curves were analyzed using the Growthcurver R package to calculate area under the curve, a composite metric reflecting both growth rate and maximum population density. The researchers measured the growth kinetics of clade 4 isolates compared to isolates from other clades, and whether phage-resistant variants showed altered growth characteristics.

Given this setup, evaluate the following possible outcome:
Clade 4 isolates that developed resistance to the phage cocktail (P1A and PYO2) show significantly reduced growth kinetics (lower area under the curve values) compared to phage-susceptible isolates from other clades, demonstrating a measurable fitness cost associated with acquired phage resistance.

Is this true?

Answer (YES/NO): NO